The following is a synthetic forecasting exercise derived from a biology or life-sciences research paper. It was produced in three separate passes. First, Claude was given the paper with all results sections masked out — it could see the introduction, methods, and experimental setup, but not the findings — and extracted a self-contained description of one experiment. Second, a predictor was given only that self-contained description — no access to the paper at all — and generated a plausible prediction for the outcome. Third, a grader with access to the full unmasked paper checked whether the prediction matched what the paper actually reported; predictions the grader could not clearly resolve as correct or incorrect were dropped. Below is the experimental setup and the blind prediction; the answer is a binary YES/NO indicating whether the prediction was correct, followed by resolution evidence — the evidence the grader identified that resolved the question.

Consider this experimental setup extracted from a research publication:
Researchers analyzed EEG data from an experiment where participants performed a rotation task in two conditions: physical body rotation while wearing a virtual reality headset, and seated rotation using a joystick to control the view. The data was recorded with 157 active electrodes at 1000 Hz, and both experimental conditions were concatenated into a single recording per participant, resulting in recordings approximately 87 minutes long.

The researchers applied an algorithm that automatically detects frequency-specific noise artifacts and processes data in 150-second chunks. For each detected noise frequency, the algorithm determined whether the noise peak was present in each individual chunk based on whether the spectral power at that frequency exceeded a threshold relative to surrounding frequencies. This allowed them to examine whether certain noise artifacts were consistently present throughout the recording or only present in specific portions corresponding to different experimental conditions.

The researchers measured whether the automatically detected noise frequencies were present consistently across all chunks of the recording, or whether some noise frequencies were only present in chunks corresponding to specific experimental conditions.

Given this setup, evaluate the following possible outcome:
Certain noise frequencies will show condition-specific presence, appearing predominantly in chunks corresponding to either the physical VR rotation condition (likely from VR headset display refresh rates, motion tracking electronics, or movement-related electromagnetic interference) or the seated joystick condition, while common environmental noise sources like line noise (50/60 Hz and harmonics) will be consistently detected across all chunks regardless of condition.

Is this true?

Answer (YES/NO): YES